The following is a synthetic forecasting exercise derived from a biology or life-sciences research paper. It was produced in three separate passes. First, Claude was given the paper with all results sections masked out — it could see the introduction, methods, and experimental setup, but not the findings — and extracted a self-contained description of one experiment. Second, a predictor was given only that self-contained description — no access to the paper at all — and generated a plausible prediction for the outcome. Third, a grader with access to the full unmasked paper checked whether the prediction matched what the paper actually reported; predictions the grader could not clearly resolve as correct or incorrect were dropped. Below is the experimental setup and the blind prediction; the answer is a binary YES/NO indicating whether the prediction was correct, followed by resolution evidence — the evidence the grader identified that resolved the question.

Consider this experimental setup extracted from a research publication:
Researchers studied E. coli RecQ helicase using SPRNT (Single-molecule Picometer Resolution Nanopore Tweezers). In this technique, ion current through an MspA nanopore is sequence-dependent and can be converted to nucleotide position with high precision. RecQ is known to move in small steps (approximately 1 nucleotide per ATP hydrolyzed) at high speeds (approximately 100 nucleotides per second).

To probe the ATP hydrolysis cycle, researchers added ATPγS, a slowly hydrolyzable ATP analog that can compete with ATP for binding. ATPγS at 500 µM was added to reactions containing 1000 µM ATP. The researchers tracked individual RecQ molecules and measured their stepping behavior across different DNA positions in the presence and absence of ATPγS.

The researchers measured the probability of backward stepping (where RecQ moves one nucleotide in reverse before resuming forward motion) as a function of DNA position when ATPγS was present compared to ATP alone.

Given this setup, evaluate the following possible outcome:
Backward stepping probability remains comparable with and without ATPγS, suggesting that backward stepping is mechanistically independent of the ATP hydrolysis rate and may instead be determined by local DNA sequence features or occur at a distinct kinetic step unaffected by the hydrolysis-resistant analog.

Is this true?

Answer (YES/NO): NO